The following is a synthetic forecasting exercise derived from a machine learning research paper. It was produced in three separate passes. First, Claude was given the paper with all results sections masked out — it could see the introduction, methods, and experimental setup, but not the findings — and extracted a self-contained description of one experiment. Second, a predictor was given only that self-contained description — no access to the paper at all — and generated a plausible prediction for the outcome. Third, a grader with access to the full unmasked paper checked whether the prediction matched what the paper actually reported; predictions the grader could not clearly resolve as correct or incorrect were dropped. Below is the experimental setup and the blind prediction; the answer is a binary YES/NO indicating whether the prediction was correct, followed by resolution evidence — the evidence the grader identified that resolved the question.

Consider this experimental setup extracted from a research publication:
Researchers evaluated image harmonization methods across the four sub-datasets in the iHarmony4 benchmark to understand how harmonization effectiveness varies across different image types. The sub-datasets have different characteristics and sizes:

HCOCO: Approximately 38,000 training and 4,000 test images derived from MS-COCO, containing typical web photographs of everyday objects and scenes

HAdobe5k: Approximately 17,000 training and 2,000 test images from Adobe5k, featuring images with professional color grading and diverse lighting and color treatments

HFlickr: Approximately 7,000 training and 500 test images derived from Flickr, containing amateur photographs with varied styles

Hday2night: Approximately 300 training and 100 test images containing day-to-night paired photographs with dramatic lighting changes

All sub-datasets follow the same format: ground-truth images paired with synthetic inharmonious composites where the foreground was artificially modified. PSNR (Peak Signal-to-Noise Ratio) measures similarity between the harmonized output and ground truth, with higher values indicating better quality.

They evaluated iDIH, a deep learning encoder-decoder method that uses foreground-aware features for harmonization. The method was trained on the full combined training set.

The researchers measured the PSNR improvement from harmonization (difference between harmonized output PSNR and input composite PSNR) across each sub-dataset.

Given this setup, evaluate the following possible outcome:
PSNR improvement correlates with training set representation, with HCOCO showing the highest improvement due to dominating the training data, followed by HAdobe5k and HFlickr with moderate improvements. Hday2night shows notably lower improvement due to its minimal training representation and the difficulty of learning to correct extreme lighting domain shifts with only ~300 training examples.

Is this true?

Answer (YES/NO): NO